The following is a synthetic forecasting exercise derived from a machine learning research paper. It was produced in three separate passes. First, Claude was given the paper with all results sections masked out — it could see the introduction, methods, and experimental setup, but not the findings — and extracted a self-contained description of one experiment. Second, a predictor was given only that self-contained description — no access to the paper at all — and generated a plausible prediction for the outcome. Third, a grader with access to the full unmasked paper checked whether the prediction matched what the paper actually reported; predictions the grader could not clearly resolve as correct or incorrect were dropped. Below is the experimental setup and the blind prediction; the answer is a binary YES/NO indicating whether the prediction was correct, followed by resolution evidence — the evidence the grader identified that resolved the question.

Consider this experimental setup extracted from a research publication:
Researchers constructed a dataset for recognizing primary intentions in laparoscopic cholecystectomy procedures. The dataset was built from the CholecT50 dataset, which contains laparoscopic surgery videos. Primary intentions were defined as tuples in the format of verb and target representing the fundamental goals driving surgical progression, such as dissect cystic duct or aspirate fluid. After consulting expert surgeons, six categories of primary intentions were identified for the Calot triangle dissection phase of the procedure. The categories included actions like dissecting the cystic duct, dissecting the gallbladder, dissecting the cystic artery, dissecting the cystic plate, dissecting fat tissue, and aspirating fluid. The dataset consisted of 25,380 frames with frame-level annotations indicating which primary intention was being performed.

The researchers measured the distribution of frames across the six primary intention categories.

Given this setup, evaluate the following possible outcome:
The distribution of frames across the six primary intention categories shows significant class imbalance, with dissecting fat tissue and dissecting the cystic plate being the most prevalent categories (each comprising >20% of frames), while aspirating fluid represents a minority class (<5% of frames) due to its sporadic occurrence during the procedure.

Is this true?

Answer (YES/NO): NO